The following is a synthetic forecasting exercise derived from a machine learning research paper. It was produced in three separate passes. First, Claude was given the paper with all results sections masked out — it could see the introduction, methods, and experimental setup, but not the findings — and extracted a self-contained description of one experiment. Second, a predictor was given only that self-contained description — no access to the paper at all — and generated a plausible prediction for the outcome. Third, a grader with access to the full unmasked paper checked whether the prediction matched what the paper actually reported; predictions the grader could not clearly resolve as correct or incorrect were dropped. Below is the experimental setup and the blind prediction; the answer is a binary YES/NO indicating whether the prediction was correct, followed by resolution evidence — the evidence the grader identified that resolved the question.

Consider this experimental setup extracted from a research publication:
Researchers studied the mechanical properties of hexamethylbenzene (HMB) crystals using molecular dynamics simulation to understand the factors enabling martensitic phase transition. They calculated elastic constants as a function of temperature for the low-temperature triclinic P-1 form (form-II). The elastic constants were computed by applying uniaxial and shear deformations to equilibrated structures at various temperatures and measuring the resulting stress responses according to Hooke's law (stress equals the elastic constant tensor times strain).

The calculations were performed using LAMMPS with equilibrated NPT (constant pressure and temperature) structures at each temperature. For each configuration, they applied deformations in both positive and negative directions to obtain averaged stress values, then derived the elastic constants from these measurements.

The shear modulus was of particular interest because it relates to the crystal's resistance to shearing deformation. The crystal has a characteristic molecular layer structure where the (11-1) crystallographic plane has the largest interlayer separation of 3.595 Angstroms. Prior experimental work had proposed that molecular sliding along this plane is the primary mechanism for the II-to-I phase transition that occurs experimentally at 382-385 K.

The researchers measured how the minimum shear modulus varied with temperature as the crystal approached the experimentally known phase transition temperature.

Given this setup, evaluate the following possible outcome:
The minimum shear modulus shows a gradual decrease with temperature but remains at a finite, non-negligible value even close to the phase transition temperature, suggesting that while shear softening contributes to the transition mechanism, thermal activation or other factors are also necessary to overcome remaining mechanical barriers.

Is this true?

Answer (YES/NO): YES